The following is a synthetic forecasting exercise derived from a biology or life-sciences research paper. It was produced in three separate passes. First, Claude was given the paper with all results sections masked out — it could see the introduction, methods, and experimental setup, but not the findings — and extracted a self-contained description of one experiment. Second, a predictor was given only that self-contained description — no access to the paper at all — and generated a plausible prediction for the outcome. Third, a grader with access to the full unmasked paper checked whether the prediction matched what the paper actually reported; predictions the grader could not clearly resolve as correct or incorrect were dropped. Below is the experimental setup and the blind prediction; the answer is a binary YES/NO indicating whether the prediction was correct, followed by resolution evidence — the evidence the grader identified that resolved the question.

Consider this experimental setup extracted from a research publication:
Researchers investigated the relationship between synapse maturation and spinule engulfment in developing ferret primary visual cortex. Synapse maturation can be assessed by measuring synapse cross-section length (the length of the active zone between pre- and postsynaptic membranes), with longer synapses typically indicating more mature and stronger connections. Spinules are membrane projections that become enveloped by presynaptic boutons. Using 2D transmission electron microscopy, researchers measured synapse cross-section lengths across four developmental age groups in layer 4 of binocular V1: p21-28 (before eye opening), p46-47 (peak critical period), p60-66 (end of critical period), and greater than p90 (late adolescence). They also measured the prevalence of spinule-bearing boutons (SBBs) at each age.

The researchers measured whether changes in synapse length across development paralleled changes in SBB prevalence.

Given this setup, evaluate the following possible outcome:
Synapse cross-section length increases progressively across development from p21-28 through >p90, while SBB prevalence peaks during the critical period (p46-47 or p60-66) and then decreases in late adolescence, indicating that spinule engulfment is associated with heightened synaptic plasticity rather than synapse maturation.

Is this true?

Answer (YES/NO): NO